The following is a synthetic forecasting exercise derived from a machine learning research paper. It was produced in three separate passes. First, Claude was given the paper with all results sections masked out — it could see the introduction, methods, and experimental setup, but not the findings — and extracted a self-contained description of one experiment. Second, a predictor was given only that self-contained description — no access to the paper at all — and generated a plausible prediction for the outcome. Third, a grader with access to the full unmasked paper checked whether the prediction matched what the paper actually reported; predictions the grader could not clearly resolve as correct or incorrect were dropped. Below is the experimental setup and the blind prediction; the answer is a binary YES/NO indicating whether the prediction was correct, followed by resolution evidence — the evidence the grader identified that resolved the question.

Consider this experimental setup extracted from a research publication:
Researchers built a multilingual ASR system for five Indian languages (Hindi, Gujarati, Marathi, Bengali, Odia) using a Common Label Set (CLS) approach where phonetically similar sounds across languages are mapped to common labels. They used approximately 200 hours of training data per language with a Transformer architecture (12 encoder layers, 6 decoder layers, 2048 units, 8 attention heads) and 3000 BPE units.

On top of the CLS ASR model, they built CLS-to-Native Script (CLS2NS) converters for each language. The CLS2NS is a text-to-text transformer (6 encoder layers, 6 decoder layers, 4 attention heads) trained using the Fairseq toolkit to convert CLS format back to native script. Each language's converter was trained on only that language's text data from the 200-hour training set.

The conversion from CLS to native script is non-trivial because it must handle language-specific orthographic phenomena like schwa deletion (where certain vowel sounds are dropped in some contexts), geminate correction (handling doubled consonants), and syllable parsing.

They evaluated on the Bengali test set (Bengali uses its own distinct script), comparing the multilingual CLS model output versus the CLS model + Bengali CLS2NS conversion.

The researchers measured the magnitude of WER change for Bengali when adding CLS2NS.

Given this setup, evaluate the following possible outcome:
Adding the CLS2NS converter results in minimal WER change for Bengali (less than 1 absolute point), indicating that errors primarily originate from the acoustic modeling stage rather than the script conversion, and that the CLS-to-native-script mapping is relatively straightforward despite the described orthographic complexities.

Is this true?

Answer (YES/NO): NO